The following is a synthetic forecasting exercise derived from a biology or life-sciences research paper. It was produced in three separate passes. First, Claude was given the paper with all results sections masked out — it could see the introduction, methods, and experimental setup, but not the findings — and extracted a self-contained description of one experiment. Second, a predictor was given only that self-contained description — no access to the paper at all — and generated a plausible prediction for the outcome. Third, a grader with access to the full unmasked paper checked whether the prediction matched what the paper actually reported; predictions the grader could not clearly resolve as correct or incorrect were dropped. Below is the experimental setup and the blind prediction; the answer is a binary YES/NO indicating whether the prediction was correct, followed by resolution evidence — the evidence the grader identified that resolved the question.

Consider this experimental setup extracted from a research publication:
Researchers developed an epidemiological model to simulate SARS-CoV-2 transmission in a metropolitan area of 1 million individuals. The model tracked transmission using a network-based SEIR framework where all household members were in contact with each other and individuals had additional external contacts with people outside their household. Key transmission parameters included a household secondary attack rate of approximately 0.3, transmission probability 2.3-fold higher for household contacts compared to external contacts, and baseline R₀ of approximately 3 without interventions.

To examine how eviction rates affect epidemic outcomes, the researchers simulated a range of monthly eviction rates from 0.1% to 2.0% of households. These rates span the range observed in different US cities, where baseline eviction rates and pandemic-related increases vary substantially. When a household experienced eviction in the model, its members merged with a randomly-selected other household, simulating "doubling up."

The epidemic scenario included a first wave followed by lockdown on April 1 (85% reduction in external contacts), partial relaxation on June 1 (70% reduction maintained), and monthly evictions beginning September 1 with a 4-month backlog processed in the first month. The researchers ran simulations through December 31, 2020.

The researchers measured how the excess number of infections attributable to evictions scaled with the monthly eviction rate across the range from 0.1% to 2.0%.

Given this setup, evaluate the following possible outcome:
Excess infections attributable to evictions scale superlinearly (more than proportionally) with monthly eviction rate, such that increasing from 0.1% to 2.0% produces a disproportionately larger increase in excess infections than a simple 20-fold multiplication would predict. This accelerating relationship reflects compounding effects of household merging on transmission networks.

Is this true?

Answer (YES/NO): NO